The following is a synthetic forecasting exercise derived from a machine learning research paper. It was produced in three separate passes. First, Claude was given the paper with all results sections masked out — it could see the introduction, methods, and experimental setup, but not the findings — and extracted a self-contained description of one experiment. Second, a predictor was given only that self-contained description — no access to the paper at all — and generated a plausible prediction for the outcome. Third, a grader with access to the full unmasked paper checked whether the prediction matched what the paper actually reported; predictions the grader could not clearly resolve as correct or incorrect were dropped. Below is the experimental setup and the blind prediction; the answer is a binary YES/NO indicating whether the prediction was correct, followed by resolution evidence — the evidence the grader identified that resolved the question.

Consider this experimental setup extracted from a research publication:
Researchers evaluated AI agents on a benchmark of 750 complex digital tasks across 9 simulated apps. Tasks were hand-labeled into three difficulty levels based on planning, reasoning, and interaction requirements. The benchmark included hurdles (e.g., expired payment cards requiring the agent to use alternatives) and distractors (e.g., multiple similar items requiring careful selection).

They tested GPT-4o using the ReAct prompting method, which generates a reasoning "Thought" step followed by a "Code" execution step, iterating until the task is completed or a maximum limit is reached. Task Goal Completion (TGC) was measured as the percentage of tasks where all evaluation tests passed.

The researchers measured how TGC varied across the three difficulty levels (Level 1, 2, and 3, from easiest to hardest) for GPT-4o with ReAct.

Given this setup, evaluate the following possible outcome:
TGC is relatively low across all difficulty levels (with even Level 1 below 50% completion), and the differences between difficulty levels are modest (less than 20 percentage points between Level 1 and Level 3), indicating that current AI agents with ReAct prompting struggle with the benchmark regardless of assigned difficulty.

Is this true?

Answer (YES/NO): NO